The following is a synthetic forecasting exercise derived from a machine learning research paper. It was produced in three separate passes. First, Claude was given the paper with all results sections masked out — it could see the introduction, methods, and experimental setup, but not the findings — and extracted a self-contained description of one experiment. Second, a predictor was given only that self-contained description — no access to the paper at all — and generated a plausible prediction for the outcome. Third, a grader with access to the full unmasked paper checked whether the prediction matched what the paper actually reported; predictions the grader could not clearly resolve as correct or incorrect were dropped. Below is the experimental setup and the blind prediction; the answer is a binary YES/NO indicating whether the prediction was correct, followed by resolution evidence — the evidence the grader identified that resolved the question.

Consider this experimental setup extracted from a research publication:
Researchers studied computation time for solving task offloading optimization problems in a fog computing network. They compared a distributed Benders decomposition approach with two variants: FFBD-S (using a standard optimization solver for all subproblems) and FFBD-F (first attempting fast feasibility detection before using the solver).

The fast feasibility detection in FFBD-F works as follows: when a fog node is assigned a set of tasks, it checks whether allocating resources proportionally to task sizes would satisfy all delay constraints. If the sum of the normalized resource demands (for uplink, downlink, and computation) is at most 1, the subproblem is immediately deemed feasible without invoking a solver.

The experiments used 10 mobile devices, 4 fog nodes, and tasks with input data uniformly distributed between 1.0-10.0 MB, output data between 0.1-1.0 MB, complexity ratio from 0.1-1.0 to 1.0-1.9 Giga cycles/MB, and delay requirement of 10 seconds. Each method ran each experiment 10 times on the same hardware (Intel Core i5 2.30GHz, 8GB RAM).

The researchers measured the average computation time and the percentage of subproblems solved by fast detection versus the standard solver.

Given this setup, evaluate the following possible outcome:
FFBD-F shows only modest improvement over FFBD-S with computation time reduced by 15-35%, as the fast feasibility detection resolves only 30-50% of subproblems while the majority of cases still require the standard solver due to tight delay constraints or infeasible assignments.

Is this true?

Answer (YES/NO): NO